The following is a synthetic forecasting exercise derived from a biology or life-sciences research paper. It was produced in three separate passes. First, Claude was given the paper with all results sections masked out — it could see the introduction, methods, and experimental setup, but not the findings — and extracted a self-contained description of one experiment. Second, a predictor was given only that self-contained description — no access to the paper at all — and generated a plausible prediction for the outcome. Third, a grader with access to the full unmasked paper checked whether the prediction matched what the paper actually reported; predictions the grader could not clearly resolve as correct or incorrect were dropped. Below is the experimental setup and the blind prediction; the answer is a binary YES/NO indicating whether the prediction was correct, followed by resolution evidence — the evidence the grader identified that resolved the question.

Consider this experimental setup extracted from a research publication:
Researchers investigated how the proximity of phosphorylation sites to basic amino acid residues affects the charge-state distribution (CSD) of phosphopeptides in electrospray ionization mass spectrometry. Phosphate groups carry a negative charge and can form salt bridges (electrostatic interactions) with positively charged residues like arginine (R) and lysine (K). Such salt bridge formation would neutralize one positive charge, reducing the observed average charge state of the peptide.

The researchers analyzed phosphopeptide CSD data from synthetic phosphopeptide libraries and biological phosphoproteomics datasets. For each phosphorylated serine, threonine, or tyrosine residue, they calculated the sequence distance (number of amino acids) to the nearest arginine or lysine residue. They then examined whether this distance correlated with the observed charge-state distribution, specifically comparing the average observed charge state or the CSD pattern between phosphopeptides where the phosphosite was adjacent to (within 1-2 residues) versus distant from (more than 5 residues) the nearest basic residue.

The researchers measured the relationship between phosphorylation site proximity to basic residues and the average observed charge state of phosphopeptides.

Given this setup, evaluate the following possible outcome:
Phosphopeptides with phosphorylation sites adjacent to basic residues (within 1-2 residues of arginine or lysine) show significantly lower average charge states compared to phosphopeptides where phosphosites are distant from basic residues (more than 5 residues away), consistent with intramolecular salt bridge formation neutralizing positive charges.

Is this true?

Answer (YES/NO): YES